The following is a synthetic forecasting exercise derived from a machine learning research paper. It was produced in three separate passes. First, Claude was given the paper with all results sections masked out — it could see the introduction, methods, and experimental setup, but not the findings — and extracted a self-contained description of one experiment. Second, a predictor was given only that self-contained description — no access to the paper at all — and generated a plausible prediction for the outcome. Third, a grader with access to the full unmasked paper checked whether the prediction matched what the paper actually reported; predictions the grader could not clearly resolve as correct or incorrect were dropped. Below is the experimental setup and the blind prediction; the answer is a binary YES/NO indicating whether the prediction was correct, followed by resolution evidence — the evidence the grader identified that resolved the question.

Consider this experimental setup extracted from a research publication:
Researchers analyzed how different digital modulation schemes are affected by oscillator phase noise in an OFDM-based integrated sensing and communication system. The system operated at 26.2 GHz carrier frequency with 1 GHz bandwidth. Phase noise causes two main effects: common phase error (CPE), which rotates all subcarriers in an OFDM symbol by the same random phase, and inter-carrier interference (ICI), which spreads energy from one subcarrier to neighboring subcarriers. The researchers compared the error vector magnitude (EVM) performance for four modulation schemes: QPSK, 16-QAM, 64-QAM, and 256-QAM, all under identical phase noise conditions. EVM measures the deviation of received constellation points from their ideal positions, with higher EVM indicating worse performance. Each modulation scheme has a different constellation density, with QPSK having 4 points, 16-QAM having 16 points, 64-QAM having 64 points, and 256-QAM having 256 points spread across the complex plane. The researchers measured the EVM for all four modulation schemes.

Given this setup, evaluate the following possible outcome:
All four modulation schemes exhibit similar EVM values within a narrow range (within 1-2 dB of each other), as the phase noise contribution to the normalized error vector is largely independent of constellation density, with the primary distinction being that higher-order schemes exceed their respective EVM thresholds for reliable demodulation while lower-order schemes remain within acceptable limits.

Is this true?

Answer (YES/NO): NO